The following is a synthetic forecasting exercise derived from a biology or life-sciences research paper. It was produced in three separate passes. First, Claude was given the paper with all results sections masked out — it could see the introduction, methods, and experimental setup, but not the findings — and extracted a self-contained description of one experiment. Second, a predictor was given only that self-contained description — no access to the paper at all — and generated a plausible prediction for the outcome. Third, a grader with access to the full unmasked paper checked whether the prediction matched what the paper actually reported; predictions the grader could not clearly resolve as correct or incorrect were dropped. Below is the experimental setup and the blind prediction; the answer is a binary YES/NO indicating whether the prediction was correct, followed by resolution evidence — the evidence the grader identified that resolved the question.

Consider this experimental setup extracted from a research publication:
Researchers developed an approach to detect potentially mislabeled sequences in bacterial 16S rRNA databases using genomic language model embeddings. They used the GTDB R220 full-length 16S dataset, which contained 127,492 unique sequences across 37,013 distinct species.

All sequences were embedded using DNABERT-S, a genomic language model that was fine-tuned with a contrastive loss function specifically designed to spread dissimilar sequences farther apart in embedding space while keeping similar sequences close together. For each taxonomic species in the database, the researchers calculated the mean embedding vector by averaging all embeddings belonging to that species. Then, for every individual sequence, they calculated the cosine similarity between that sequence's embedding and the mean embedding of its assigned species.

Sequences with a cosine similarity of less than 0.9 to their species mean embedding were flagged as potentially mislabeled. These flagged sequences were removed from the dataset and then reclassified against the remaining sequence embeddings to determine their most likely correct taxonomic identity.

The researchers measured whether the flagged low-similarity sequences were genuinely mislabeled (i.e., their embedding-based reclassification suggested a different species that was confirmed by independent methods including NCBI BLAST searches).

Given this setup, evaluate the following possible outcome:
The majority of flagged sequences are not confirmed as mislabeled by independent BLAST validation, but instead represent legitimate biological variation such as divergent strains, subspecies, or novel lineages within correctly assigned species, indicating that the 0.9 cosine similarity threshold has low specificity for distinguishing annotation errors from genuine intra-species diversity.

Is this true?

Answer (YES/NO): NO